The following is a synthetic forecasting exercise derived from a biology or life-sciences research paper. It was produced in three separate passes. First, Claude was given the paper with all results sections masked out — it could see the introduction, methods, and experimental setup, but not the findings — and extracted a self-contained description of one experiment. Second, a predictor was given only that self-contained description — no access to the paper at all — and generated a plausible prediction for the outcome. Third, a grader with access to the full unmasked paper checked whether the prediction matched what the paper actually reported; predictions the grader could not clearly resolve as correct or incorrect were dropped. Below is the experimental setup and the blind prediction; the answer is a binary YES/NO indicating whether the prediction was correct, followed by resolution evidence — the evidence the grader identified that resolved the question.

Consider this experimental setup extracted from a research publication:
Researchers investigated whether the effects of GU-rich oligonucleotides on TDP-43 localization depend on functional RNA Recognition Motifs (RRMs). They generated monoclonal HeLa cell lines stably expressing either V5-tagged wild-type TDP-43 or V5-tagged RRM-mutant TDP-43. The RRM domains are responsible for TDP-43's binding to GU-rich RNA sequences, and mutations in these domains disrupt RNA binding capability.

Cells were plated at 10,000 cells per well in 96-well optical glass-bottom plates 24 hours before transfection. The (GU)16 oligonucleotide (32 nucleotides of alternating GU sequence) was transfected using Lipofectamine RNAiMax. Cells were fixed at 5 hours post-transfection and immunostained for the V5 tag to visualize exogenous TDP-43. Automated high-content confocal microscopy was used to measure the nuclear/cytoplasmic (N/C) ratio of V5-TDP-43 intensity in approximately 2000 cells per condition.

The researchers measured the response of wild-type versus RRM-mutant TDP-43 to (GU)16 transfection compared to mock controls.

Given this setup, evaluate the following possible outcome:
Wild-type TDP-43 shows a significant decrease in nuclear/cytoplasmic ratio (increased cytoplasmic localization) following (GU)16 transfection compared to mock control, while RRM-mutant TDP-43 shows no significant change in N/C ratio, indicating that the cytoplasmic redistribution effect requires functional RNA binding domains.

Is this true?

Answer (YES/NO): NO